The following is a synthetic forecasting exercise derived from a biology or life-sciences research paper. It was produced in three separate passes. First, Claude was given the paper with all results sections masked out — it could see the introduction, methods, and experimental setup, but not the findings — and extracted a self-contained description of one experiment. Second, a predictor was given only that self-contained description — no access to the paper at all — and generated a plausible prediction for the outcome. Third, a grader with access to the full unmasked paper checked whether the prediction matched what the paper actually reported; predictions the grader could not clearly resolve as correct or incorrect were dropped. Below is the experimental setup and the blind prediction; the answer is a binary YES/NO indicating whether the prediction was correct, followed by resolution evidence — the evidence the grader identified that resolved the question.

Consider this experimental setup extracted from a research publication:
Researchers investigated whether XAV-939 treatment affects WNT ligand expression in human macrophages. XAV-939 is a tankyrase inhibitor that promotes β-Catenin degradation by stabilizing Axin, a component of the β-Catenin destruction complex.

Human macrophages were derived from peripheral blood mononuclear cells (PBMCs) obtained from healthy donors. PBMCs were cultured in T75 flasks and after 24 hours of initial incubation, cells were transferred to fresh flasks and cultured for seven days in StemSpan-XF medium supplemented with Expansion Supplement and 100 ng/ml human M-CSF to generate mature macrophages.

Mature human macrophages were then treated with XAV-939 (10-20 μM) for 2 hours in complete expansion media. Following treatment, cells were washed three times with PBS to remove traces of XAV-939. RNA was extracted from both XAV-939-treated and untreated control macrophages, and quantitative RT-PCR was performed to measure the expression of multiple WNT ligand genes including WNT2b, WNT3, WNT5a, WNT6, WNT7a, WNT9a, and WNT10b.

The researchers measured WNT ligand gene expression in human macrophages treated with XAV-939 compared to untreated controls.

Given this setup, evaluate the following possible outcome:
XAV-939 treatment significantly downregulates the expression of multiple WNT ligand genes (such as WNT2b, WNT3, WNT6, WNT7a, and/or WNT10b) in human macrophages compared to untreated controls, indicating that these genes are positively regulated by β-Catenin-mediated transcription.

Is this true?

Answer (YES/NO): NO